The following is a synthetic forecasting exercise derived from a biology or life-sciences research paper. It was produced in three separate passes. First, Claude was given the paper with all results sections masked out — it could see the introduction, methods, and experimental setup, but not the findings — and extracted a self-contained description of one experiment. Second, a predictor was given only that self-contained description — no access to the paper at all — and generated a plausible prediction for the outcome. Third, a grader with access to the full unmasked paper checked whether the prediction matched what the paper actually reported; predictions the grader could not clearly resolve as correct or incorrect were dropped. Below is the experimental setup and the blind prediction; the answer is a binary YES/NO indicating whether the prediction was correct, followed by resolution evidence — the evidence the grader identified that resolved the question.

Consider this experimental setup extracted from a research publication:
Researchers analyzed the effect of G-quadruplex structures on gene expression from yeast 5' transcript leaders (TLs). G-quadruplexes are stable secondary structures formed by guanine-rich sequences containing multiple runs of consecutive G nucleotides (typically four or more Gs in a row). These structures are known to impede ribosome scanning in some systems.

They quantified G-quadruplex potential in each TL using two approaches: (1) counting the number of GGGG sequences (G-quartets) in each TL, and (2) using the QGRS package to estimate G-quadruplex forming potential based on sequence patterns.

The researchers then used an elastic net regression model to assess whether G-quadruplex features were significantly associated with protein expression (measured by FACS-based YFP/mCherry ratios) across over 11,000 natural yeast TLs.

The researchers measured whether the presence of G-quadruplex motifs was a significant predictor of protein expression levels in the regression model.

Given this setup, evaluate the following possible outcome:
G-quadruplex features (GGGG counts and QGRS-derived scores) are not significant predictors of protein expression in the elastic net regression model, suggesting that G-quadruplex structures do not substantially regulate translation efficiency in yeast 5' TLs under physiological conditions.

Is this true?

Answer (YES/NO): NO